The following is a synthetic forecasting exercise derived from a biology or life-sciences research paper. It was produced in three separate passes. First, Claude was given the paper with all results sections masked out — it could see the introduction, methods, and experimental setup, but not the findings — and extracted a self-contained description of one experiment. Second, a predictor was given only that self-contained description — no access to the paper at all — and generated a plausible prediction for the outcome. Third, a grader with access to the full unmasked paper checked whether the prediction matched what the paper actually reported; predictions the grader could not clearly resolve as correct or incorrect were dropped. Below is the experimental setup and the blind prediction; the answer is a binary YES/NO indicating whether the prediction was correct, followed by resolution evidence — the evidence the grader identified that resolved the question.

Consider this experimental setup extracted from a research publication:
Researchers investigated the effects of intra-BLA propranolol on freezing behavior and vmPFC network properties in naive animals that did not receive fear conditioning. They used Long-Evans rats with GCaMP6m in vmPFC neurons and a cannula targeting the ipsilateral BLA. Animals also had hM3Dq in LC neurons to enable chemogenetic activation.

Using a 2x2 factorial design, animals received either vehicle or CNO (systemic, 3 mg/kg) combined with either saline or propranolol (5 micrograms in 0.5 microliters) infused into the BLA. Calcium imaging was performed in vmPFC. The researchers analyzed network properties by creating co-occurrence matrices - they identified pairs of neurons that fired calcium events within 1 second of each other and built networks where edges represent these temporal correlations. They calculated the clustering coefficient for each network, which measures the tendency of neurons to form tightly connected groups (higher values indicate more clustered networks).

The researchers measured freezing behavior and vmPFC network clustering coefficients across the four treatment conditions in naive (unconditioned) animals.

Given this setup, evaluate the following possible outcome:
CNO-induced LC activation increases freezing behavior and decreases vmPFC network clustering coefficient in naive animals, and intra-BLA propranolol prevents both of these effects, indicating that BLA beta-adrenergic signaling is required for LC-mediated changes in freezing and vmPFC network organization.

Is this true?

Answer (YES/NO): NO